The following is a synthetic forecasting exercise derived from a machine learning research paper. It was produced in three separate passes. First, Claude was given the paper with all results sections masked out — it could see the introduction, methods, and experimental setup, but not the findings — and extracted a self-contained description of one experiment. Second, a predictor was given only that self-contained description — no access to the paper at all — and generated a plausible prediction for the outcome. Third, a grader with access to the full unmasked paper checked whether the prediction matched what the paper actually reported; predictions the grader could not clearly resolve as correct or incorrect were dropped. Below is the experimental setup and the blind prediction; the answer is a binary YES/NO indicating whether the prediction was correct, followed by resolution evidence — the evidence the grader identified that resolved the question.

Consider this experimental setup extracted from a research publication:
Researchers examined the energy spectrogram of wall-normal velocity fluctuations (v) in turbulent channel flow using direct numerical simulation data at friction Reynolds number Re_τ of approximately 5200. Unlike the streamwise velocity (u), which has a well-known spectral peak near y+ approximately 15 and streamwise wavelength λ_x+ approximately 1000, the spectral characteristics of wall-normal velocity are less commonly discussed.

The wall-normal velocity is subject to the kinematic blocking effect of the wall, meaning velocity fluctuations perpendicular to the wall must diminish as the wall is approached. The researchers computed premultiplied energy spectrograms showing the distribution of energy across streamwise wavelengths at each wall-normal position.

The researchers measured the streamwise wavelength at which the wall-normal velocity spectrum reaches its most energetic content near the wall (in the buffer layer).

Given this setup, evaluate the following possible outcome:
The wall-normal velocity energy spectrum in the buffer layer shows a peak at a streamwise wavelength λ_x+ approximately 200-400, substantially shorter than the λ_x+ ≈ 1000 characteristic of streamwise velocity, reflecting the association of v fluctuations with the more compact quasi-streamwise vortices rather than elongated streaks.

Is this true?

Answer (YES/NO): YES